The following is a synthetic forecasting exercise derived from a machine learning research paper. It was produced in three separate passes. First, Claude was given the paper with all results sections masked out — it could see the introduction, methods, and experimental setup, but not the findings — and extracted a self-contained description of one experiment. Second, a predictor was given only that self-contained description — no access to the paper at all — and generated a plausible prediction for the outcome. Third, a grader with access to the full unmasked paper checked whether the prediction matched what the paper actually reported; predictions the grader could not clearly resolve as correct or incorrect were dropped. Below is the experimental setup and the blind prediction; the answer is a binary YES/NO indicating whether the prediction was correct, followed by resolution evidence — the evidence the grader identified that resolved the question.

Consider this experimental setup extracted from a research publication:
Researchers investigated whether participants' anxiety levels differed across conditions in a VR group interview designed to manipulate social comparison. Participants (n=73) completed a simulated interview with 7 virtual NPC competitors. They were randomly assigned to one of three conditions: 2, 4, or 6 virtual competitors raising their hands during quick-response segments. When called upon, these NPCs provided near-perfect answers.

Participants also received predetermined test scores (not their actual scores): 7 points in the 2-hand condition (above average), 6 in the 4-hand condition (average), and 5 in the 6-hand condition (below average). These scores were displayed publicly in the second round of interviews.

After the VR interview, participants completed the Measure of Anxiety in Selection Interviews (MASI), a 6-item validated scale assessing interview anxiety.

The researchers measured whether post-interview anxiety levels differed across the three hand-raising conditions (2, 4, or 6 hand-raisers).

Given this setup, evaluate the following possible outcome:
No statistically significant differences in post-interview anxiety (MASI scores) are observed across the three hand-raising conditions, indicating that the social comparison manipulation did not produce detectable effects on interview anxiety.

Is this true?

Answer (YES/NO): YES